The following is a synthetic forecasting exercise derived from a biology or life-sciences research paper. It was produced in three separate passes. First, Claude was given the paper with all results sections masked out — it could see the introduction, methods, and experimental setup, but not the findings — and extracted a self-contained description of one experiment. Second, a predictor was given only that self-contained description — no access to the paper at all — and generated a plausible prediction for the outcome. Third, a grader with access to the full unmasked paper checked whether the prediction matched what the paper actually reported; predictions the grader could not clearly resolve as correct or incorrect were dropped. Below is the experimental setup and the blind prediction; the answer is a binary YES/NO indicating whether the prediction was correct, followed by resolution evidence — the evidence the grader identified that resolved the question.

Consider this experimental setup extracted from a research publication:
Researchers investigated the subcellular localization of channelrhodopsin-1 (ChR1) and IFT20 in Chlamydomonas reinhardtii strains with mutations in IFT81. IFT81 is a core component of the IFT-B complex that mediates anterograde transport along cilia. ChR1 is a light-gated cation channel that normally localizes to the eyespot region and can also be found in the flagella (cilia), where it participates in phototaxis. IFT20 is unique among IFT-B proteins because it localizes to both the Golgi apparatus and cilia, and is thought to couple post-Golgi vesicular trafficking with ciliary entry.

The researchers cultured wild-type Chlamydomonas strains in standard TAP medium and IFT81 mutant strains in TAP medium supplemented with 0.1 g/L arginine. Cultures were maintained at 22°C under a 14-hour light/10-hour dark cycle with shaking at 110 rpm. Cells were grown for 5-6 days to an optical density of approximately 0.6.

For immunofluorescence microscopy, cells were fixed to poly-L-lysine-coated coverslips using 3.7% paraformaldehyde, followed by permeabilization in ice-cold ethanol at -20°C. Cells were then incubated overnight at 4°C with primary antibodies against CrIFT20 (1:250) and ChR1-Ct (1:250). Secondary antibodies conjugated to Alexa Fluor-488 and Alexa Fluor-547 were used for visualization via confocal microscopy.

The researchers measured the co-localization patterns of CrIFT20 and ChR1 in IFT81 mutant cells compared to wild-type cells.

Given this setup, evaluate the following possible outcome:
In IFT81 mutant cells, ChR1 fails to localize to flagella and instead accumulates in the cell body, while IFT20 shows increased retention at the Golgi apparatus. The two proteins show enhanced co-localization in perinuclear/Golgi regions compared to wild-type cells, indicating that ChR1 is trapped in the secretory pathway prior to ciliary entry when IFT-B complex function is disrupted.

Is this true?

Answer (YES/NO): NO